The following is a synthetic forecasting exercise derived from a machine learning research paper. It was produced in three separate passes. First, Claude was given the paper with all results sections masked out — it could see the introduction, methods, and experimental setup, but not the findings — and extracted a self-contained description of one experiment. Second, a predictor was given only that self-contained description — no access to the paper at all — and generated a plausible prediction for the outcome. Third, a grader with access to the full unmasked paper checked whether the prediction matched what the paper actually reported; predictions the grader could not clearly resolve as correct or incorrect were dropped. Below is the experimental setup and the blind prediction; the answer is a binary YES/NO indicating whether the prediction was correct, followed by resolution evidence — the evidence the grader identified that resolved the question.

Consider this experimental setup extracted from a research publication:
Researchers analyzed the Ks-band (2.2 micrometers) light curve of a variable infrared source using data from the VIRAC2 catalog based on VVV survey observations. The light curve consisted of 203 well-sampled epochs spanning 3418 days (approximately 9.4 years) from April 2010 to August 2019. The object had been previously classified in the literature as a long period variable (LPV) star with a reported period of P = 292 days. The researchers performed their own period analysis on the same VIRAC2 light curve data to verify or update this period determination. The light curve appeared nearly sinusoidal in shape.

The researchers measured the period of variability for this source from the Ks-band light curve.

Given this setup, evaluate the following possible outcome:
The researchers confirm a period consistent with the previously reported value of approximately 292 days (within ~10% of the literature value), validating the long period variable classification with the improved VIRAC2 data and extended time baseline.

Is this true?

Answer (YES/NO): NO